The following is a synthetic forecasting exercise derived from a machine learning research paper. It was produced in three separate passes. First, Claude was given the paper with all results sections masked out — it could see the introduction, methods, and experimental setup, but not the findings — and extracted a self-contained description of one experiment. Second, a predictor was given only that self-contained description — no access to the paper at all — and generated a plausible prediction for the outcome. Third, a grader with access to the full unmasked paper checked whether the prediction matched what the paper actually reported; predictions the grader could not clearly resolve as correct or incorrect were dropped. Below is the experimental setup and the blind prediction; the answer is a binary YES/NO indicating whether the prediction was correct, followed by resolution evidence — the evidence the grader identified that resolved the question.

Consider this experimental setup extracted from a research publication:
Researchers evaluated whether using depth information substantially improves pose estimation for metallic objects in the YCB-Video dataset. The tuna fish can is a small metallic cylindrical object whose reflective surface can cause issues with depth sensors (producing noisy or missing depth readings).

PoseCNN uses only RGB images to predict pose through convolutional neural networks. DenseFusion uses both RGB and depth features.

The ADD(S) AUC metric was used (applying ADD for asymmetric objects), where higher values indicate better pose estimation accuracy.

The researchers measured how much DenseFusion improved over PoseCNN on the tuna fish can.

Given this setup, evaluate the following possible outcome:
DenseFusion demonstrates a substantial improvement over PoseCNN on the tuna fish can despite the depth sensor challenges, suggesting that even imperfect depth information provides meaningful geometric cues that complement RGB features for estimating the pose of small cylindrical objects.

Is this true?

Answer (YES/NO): YES